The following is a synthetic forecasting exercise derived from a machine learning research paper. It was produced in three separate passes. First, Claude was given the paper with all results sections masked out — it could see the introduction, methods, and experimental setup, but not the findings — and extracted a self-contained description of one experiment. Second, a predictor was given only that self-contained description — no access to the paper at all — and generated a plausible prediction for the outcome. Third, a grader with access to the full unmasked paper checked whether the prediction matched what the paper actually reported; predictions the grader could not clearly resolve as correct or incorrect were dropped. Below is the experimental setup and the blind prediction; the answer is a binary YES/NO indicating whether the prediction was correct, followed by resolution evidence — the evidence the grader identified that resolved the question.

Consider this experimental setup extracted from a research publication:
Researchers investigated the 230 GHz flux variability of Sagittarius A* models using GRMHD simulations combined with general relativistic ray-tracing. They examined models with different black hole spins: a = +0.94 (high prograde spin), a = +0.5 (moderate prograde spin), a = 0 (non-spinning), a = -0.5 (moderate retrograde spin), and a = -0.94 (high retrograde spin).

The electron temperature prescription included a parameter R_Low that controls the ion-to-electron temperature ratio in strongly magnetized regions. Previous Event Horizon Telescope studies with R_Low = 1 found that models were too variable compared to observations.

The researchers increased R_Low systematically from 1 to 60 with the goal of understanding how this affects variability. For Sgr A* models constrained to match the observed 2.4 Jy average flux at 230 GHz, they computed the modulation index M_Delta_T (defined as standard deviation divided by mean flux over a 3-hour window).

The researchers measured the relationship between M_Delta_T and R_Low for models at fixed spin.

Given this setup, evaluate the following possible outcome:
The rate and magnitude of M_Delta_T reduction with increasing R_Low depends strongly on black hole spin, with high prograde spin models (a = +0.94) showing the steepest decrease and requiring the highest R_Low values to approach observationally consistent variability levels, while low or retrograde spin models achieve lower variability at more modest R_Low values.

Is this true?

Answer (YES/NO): NO